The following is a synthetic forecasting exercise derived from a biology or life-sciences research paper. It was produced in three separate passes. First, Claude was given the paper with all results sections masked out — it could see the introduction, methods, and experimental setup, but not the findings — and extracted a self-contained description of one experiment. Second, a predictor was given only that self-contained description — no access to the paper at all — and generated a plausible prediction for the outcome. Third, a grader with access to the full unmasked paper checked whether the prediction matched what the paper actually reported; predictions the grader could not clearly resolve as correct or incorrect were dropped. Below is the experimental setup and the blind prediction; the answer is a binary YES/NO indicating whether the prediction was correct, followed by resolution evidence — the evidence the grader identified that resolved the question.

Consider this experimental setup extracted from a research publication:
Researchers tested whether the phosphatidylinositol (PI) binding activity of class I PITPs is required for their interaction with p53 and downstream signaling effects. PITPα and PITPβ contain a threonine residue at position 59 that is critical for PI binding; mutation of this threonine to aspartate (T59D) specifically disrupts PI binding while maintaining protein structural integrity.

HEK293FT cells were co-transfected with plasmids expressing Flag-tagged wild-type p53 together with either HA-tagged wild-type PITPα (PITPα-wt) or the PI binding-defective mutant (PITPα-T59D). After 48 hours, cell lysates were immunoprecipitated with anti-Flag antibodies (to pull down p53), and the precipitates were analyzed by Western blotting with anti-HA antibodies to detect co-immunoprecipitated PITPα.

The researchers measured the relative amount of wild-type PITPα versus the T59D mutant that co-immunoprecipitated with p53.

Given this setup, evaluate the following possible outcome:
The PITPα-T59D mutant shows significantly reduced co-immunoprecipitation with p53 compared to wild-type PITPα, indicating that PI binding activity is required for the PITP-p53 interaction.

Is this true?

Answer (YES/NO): YES